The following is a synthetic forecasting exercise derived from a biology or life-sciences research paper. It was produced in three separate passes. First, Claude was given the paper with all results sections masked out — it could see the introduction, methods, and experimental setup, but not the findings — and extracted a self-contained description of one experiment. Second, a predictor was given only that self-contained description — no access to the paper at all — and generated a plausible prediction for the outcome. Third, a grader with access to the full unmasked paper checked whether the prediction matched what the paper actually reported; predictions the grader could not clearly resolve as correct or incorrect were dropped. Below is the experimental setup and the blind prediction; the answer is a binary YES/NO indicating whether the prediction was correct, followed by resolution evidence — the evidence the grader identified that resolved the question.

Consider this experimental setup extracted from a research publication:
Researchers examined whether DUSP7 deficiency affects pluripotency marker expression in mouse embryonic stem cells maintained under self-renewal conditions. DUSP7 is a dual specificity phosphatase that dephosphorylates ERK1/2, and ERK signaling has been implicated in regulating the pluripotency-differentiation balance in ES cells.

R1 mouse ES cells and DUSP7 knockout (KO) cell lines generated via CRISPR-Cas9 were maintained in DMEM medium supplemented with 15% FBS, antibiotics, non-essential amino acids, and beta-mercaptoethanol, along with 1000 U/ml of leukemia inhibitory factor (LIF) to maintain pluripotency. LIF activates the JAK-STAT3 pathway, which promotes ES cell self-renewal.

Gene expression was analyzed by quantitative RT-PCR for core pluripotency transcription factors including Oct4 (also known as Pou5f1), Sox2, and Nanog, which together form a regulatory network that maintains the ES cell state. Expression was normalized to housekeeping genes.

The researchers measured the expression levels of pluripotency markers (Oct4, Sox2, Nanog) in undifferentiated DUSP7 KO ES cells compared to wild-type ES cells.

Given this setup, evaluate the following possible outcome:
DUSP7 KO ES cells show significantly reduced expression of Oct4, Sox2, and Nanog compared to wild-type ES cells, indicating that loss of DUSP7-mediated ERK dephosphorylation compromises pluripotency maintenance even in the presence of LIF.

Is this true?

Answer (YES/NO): NO